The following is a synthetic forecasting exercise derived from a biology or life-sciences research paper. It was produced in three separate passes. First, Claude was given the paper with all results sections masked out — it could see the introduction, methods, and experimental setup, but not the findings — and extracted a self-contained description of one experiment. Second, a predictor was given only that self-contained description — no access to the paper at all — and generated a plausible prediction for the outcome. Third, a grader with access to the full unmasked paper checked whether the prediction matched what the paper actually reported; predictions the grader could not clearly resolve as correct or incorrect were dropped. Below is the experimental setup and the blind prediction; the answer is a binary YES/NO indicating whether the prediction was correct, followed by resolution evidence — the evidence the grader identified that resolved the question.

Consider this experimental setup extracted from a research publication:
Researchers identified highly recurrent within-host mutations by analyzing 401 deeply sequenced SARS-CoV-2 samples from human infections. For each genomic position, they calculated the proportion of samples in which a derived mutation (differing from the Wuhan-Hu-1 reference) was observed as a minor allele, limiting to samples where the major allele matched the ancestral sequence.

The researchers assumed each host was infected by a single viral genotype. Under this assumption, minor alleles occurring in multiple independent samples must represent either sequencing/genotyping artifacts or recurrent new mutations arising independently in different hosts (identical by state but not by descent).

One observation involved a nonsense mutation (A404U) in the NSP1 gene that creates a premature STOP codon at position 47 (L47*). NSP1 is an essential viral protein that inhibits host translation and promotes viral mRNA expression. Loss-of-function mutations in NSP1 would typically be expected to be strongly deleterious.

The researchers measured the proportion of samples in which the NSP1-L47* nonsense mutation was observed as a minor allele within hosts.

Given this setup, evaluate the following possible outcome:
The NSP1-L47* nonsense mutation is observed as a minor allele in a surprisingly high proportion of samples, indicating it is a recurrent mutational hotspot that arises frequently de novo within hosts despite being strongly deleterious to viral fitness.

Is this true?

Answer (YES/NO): NO